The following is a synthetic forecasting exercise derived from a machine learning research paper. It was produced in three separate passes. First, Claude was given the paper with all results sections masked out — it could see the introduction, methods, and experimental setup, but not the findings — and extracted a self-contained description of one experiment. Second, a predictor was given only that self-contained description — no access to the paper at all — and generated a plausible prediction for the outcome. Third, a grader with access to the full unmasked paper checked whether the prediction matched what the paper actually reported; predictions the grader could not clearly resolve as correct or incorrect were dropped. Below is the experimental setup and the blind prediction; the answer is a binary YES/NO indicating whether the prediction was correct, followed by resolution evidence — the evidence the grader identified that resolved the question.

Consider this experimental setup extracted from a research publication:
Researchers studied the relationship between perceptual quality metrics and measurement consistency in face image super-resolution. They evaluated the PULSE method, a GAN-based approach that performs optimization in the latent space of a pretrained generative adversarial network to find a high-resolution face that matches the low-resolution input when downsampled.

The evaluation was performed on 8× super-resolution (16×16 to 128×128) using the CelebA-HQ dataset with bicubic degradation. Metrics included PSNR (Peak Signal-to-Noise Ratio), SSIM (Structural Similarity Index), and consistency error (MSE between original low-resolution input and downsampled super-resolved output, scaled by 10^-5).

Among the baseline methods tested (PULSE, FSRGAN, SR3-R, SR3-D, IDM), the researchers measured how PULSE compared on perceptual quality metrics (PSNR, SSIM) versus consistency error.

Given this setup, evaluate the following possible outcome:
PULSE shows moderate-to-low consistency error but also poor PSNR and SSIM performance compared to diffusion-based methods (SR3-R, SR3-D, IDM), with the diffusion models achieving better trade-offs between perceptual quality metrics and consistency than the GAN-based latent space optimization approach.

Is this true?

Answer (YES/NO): NO